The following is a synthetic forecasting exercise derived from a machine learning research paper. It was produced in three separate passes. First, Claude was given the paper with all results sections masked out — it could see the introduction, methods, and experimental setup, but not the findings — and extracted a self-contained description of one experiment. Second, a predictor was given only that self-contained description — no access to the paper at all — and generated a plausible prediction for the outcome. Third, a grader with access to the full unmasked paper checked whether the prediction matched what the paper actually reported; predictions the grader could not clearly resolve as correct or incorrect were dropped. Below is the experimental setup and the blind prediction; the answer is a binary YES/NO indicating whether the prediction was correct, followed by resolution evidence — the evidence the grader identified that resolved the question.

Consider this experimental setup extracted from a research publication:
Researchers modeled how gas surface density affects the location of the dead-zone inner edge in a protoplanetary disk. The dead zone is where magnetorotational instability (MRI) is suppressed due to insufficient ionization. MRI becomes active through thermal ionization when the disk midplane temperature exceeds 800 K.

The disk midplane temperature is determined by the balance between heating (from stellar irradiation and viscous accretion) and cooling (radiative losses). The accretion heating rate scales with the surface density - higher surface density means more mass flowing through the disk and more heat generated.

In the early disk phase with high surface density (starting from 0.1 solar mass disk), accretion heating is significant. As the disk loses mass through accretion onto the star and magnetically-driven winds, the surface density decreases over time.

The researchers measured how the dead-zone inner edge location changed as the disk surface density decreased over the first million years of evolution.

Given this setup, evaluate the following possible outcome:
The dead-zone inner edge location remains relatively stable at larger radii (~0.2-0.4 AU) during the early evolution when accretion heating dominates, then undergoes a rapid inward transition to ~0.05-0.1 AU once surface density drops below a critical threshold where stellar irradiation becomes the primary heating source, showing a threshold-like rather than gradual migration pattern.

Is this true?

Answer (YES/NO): NO